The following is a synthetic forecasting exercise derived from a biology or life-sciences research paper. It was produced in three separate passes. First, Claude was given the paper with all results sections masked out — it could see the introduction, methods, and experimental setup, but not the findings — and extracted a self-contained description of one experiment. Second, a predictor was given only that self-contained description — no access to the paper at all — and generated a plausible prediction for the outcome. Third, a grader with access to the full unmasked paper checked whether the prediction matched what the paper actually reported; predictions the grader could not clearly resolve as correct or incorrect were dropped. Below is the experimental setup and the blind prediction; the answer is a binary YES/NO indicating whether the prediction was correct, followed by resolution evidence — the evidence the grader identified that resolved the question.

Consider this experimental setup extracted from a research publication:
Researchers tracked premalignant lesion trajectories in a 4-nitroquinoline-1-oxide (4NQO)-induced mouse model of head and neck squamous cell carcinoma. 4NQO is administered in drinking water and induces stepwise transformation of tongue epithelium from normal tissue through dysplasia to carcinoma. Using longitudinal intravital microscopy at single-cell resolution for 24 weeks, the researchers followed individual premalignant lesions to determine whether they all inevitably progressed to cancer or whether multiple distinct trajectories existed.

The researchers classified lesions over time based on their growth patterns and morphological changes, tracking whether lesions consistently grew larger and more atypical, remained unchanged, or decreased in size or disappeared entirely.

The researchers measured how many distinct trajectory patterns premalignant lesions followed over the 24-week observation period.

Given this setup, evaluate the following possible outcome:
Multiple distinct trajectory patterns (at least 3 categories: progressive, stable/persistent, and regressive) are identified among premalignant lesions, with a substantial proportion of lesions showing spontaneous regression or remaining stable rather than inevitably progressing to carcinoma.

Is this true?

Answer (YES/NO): YES